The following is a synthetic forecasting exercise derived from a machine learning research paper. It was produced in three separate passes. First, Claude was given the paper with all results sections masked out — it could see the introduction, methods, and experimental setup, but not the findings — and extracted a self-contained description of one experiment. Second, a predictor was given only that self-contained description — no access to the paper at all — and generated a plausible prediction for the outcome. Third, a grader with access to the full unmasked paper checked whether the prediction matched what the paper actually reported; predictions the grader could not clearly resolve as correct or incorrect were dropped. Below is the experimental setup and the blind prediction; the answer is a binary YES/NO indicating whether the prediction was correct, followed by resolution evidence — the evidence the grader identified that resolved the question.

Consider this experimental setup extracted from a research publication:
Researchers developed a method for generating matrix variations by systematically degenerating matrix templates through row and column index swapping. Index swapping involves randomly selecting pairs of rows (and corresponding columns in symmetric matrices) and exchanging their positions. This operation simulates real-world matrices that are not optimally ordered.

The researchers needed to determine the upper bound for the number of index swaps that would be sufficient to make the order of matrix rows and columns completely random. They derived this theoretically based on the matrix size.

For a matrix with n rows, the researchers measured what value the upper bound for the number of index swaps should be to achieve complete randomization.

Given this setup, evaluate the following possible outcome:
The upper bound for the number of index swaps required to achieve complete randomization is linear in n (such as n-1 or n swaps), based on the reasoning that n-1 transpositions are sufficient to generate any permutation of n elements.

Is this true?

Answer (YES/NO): NO